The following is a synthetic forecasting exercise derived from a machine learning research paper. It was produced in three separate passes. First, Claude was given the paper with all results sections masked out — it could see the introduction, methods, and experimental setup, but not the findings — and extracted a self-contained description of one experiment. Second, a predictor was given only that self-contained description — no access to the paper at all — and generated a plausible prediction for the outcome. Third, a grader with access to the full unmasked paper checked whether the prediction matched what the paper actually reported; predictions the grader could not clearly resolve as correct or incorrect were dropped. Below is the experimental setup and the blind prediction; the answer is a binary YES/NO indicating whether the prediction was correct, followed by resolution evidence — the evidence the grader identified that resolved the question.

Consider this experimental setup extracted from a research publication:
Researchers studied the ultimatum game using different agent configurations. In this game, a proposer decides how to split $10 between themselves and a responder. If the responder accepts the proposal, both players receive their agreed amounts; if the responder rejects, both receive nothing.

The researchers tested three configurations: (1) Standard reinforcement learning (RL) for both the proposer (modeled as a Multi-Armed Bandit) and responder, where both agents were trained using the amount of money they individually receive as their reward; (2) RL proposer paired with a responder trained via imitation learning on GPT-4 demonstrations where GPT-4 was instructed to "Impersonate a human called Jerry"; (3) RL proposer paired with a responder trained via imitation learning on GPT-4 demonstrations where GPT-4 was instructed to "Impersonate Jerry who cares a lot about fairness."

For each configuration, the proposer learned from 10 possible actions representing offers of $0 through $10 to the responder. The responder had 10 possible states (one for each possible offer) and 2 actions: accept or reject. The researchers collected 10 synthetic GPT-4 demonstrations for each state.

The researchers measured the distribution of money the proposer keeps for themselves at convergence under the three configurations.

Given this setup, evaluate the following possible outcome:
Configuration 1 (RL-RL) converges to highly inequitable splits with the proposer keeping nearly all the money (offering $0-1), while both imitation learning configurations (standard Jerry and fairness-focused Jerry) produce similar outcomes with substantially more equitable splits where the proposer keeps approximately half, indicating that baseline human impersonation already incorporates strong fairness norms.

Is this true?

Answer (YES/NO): NO